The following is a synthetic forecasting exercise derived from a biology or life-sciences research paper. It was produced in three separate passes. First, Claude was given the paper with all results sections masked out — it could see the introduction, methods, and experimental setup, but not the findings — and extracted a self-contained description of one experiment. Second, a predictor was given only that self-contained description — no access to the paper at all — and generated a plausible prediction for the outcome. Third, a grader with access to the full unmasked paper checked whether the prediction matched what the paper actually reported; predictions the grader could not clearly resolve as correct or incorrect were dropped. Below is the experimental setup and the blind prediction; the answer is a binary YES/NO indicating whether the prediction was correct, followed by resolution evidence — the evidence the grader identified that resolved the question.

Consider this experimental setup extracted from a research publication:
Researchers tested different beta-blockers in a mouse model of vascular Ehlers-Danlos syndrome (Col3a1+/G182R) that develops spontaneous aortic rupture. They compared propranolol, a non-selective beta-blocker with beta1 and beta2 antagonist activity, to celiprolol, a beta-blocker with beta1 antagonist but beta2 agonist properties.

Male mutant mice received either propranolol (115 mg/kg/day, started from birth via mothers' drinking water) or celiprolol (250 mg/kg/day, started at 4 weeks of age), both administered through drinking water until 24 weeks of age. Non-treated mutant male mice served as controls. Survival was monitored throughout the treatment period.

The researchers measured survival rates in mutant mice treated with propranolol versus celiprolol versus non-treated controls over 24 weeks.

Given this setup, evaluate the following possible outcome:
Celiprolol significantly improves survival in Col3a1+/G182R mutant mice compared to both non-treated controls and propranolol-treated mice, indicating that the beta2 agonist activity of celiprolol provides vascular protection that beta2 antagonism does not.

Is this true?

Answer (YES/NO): NO